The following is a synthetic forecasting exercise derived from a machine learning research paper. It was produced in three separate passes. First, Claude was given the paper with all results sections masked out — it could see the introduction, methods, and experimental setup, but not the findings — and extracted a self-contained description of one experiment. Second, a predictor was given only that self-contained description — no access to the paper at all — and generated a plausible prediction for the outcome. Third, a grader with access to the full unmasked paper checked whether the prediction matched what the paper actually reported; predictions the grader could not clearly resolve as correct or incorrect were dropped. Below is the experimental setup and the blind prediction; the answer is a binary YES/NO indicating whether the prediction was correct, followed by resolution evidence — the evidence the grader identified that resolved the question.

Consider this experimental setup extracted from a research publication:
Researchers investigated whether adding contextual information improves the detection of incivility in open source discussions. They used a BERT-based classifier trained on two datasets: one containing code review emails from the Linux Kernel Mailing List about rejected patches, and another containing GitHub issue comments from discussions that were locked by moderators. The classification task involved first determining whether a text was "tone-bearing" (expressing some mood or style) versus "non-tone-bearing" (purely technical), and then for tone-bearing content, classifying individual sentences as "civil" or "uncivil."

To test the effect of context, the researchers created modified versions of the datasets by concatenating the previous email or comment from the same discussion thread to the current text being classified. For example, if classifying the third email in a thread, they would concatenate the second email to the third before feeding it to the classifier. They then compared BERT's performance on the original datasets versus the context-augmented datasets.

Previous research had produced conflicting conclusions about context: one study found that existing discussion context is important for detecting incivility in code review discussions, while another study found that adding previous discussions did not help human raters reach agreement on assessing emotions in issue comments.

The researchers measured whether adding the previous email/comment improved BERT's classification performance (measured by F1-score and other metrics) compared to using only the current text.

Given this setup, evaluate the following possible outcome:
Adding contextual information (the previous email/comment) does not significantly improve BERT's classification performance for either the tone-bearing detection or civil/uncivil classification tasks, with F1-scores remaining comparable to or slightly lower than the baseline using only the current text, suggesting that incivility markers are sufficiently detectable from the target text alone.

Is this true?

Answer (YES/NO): NO